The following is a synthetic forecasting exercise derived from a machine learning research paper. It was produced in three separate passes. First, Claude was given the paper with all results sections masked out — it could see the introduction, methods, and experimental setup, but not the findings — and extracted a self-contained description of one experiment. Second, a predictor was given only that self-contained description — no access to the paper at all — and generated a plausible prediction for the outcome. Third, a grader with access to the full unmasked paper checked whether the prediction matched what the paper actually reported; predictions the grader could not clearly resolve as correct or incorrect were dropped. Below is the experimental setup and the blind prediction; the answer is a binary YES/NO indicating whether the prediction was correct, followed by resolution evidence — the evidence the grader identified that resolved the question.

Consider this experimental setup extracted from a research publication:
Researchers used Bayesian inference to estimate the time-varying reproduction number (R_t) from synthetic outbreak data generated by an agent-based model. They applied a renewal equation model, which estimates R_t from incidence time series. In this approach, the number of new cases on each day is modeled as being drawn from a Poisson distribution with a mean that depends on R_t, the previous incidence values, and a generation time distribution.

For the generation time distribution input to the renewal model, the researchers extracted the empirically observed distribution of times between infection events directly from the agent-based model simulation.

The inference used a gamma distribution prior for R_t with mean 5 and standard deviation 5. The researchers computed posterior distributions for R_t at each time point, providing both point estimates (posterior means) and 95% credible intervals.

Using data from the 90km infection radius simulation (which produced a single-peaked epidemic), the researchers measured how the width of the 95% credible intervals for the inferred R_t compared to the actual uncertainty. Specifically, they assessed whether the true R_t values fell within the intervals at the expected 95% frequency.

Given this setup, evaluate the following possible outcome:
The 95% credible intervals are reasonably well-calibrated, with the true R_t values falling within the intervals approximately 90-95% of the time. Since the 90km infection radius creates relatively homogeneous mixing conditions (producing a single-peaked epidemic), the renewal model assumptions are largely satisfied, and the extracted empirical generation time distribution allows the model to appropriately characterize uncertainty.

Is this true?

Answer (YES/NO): NO